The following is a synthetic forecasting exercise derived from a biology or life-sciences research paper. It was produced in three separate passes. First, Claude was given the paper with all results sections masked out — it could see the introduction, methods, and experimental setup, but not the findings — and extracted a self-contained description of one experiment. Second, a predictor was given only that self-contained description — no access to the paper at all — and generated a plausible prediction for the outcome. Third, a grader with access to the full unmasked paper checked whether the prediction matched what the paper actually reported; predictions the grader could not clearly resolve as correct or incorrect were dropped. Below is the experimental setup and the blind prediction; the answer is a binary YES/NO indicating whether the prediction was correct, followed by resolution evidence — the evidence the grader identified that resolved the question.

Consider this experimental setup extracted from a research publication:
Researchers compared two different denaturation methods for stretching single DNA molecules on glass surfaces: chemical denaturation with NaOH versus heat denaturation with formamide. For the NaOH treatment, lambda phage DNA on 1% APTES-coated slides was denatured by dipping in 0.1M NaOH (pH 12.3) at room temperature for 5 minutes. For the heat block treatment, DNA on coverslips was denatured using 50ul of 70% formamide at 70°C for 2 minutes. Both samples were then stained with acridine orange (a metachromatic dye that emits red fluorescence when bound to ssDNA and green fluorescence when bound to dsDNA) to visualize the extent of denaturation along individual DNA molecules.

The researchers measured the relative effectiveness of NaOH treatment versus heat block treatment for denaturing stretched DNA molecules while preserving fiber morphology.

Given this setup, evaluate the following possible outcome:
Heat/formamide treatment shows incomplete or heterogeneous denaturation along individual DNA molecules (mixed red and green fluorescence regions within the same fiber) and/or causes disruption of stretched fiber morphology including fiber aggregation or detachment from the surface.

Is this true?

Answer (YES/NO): YES